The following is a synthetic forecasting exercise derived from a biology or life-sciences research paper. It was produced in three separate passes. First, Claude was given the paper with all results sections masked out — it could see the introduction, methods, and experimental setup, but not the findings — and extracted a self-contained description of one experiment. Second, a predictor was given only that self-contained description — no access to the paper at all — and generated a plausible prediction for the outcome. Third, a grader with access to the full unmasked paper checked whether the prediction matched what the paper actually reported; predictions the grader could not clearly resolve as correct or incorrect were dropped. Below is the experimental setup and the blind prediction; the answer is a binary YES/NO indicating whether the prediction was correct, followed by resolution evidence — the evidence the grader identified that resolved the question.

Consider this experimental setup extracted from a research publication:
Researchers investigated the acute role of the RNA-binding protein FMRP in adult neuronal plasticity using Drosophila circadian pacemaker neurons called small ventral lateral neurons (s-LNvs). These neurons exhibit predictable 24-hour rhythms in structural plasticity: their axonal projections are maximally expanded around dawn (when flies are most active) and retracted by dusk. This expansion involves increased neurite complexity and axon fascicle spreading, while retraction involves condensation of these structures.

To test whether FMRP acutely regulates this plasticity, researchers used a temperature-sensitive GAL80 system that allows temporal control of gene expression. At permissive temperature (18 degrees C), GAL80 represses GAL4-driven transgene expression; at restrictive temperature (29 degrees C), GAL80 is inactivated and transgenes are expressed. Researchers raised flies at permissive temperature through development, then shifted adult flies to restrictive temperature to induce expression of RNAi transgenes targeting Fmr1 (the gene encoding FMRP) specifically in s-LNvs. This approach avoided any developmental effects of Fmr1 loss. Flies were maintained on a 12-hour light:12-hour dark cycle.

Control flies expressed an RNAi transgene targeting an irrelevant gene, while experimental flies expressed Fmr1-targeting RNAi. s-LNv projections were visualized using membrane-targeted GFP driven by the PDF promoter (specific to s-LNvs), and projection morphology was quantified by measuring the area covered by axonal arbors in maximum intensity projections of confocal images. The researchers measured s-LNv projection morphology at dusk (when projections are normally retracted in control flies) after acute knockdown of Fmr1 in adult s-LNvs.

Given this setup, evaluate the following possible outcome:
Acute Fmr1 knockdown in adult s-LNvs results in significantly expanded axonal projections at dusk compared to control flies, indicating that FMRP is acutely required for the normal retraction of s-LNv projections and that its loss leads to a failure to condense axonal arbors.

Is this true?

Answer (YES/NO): YES